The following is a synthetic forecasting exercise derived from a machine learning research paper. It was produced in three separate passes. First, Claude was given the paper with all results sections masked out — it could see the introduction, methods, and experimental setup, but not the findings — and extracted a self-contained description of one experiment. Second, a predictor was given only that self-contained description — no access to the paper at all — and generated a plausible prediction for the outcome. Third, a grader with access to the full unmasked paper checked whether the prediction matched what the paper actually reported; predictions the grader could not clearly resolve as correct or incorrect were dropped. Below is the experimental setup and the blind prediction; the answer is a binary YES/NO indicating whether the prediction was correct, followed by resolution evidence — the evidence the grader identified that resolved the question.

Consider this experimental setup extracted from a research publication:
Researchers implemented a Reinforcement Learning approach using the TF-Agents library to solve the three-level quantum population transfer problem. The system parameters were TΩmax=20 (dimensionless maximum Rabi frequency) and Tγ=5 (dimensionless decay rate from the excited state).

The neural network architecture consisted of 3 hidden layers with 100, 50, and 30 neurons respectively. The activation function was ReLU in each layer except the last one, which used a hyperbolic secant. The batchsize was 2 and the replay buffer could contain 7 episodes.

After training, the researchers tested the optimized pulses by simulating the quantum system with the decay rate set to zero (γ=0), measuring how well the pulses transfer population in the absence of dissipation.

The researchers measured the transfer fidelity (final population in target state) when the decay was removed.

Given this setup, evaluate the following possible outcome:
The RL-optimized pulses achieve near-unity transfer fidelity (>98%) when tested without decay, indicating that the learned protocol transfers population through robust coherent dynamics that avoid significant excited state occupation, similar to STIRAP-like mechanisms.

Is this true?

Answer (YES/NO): YES